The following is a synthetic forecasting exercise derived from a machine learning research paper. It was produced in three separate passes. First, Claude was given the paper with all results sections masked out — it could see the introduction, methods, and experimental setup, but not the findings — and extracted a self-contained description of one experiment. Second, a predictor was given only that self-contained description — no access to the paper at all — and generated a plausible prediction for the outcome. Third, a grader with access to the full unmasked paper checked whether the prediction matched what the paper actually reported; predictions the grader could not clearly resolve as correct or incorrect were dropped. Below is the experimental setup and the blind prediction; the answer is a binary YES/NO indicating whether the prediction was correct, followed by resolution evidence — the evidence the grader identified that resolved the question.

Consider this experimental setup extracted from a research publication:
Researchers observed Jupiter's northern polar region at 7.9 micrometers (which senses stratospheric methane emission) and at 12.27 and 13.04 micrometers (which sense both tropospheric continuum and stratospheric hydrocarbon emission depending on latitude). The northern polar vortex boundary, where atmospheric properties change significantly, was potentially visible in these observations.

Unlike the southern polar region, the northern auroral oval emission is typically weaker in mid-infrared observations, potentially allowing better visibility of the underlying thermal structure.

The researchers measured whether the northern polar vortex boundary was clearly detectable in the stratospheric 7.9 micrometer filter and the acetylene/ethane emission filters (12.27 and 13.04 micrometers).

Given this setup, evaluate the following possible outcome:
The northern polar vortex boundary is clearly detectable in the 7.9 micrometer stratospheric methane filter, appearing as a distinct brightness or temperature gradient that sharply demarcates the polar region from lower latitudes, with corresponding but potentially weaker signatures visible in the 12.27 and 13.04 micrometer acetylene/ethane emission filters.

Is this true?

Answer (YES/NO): YES